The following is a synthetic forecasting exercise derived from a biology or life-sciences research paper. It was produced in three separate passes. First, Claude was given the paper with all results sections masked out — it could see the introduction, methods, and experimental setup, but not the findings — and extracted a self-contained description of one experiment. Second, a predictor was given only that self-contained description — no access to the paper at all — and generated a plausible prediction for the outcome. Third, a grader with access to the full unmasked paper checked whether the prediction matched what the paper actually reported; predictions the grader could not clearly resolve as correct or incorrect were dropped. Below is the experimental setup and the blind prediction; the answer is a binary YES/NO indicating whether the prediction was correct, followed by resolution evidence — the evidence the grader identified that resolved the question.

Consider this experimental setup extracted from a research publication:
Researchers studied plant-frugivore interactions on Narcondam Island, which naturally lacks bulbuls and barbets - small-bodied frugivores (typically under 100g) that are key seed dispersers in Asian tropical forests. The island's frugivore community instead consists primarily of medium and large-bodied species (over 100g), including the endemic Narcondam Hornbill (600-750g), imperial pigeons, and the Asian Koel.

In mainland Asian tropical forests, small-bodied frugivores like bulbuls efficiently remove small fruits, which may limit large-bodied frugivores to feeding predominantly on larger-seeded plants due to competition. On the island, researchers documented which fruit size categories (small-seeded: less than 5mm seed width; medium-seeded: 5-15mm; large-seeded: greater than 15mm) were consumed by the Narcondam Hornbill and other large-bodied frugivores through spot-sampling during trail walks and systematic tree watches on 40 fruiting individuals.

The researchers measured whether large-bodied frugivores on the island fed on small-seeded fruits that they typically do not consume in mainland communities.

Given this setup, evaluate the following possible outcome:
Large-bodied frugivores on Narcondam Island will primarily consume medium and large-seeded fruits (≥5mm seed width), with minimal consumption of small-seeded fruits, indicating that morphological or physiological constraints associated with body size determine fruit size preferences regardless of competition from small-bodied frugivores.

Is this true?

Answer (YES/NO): NO